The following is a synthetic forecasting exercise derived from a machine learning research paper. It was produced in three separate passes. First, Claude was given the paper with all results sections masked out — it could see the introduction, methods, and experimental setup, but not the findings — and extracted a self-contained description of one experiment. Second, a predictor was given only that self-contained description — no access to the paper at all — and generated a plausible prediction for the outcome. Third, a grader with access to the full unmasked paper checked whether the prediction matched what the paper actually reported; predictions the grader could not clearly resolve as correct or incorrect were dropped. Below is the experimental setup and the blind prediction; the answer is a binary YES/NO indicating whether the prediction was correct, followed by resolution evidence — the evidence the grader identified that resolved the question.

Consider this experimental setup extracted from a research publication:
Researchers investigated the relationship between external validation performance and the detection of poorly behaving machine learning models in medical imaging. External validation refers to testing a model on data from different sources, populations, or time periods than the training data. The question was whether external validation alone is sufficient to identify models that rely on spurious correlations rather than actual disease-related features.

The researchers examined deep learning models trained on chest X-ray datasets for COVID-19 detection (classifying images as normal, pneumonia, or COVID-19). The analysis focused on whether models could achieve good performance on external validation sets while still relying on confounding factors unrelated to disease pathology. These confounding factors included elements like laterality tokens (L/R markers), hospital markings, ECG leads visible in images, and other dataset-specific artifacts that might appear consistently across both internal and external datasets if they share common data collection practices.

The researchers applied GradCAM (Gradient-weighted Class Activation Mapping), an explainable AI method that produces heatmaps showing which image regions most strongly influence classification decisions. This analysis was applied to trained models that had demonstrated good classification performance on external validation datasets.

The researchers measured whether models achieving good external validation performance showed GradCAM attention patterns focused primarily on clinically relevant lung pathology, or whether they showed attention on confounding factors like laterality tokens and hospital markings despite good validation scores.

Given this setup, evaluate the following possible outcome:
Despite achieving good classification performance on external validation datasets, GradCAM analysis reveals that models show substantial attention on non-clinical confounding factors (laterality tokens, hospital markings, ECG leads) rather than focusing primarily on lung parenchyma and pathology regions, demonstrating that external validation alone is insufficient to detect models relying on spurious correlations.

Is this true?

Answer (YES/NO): YES